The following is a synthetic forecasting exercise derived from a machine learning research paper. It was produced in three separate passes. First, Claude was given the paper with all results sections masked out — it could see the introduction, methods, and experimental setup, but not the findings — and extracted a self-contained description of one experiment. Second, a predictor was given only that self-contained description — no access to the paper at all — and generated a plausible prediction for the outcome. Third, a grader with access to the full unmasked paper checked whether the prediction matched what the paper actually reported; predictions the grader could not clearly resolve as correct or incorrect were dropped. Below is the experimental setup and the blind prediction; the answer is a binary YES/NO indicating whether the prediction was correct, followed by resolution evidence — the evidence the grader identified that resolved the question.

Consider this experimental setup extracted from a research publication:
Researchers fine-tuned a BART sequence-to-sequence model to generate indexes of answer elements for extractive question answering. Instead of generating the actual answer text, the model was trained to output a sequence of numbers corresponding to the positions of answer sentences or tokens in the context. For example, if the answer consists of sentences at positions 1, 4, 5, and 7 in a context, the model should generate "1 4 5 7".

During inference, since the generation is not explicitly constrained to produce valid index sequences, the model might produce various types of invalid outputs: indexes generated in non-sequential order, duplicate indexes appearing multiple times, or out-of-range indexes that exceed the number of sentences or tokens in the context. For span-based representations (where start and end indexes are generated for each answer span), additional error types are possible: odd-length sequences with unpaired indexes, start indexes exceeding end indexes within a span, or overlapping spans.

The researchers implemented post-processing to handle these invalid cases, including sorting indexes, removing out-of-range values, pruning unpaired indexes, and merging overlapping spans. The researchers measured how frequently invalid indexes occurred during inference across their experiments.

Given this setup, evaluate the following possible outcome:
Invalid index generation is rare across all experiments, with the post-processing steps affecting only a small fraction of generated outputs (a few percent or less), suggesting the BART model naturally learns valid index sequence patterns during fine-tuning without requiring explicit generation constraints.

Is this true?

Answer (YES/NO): YES